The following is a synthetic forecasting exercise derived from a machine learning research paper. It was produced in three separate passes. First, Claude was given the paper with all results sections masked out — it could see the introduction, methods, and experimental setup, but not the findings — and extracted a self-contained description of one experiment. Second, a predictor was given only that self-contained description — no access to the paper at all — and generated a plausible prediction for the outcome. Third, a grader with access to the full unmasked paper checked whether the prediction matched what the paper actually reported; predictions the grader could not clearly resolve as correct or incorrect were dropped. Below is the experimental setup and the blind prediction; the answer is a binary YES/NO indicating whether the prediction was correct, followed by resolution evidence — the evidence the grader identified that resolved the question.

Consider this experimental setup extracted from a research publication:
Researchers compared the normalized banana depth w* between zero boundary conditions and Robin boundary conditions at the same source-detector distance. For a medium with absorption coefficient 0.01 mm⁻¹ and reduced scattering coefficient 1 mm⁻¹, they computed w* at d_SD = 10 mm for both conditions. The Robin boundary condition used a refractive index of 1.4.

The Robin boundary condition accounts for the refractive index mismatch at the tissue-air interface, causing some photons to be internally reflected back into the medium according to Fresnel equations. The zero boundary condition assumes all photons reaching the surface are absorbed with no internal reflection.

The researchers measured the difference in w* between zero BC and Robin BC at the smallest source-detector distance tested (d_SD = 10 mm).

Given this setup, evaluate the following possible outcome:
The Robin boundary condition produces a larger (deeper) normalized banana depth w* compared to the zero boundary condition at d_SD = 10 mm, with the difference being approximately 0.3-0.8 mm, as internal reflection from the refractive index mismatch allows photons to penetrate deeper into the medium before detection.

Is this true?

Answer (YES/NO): NO